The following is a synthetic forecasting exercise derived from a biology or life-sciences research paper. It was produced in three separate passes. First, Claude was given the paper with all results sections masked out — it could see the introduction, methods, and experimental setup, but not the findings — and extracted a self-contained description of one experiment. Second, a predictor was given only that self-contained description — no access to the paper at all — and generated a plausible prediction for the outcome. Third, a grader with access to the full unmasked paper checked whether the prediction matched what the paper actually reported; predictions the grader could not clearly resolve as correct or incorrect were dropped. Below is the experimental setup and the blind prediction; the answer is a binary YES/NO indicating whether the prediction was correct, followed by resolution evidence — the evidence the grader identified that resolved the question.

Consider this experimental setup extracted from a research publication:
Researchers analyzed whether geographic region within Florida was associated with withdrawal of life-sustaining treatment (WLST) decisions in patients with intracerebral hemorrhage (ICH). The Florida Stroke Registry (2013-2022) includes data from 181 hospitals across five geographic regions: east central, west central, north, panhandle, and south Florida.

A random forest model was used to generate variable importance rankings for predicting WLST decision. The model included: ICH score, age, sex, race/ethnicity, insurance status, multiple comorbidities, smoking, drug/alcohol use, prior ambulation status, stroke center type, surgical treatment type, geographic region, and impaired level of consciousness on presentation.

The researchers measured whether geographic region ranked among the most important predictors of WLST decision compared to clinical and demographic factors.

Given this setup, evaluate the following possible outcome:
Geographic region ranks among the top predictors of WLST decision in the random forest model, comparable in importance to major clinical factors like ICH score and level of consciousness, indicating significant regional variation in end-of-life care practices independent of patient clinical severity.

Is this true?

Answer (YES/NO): NO